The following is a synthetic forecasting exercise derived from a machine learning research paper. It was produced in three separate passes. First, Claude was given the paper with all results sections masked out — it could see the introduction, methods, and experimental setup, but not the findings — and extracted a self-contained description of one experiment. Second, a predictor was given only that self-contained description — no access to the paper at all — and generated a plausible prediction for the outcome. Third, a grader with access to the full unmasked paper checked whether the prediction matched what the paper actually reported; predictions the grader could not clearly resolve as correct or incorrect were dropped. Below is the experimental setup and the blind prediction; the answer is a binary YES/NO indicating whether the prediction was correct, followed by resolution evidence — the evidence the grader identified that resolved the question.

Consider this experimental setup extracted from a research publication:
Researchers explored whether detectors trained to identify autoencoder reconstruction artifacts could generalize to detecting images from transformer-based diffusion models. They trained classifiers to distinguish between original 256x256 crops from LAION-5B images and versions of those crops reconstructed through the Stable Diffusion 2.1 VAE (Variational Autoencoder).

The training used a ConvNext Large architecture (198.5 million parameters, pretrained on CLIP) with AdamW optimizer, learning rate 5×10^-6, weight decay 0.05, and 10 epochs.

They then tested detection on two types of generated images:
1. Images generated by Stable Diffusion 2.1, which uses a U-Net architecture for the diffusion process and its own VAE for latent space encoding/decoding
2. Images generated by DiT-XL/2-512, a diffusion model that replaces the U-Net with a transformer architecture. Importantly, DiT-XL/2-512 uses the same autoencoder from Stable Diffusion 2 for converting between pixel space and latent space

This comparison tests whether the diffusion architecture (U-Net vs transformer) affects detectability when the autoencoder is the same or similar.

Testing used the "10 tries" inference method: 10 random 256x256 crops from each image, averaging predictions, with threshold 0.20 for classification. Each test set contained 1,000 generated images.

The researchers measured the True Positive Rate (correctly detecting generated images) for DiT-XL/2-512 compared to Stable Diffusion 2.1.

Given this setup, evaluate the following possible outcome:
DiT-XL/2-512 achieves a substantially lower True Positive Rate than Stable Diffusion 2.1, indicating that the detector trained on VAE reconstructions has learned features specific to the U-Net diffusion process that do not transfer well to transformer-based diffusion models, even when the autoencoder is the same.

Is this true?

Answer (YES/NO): NO